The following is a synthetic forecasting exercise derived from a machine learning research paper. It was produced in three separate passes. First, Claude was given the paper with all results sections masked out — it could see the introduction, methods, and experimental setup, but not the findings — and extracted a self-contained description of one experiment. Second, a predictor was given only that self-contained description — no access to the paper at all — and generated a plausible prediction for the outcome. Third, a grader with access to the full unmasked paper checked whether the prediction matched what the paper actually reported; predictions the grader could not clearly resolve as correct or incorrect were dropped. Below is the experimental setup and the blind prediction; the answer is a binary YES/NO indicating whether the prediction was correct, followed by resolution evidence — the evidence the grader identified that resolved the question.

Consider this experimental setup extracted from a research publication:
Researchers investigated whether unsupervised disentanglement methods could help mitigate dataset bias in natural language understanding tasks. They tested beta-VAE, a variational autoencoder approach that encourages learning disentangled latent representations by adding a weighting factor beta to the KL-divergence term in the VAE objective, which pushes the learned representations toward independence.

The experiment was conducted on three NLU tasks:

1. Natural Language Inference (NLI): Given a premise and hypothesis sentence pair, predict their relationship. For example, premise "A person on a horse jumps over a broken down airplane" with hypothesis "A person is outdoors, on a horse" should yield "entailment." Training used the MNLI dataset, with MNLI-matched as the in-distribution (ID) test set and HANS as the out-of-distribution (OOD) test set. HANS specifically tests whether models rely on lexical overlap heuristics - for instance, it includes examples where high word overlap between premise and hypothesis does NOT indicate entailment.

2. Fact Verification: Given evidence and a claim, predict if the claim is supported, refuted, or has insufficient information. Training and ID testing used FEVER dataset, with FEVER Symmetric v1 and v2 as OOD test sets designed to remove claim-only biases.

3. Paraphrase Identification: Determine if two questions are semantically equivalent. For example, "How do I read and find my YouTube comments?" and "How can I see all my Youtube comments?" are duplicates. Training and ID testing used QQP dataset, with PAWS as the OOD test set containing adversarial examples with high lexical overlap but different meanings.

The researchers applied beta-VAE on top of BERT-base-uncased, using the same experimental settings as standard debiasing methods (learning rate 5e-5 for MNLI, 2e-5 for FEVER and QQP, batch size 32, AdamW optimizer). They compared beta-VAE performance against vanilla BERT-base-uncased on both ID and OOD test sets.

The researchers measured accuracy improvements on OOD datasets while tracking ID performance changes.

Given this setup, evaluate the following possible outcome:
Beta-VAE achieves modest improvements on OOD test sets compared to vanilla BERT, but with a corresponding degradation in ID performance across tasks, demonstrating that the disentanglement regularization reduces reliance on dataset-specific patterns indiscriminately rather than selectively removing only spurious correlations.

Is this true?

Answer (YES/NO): NO